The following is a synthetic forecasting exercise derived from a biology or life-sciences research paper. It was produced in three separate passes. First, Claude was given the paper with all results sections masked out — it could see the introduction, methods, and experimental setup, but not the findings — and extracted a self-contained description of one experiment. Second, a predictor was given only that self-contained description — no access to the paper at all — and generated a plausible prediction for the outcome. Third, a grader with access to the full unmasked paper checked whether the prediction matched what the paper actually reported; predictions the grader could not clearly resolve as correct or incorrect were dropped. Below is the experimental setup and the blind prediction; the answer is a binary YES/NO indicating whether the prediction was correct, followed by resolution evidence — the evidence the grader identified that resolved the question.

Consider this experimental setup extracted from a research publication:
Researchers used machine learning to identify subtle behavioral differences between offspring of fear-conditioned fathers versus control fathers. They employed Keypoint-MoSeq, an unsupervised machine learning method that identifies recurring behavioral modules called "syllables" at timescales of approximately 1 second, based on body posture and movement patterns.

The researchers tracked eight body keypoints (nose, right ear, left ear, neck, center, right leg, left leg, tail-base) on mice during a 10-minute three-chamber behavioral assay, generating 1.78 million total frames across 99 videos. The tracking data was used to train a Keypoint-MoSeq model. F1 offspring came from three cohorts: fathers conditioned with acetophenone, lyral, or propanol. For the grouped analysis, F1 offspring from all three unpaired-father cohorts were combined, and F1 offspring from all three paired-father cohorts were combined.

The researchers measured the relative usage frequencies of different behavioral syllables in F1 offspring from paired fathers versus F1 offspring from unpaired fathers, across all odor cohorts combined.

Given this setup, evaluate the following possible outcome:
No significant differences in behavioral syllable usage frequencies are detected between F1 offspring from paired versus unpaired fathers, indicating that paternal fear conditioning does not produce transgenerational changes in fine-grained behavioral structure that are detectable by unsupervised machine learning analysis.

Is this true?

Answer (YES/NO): NO